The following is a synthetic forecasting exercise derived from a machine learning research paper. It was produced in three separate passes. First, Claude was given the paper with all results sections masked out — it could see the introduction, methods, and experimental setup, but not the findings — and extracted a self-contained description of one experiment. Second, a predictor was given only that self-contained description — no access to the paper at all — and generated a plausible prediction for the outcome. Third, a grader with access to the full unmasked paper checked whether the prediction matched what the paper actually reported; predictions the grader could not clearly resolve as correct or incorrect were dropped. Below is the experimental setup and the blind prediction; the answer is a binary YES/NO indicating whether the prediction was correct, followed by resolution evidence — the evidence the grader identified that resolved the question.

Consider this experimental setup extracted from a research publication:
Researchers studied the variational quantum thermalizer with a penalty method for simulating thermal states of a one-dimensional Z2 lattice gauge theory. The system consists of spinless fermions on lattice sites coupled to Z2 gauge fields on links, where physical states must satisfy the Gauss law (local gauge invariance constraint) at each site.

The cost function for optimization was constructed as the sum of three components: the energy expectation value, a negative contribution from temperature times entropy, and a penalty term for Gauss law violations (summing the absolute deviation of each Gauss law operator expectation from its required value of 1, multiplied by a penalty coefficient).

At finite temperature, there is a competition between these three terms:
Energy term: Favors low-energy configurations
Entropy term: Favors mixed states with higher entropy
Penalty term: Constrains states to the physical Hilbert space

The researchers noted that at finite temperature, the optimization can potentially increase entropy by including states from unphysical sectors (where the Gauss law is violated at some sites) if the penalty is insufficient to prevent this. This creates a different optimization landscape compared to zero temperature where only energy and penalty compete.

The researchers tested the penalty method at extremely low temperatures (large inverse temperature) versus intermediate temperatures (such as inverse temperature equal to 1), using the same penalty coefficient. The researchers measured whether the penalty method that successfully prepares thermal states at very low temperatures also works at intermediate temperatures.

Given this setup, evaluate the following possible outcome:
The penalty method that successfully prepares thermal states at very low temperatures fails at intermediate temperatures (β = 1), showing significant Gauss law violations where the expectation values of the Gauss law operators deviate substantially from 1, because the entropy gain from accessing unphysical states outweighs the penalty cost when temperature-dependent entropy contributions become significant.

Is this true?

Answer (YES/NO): YES